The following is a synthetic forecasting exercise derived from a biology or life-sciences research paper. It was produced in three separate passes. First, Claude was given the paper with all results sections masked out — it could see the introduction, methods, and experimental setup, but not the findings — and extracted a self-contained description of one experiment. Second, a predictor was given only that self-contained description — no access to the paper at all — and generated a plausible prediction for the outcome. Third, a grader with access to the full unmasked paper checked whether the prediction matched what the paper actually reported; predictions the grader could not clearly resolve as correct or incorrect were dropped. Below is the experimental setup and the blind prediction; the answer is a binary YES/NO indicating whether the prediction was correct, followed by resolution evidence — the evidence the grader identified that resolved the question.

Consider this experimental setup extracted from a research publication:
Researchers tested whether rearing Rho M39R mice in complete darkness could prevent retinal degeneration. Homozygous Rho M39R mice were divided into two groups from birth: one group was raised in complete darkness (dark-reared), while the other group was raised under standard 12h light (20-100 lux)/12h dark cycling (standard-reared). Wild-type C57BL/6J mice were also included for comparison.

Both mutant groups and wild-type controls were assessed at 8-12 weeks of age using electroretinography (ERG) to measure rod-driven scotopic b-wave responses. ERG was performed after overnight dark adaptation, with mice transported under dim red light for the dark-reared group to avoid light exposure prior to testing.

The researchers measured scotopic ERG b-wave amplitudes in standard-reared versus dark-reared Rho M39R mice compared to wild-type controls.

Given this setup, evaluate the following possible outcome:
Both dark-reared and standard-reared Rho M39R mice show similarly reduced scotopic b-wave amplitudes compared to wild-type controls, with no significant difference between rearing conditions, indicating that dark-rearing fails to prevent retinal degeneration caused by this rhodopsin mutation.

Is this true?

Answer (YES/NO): YES